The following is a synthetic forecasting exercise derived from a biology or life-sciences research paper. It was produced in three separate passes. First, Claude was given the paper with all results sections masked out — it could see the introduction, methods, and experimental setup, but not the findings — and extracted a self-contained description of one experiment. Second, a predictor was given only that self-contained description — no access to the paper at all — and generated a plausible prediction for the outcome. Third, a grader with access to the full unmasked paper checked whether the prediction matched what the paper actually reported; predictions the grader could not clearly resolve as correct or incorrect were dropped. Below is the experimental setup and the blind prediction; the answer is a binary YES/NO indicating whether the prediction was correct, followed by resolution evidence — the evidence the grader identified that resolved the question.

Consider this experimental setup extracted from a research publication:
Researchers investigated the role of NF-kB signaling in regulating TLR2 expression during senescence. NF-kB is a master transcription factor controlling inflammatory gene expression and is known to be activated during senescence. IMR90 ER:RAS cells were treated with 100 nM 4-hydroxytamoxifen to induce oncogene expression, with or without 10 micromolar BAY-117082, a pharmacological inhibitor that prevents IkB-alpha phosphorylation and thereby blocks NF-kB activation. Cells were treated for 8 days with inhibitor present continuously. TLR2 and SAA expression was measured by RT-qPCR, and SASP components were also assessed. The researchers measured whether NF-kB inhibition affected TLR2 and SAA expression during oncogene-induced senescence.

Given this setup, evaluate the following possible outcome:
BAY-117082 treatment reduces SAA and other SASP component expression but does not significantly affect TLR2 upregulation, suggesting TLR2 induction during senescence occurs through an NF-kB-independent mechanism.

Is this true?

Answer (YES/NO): NO